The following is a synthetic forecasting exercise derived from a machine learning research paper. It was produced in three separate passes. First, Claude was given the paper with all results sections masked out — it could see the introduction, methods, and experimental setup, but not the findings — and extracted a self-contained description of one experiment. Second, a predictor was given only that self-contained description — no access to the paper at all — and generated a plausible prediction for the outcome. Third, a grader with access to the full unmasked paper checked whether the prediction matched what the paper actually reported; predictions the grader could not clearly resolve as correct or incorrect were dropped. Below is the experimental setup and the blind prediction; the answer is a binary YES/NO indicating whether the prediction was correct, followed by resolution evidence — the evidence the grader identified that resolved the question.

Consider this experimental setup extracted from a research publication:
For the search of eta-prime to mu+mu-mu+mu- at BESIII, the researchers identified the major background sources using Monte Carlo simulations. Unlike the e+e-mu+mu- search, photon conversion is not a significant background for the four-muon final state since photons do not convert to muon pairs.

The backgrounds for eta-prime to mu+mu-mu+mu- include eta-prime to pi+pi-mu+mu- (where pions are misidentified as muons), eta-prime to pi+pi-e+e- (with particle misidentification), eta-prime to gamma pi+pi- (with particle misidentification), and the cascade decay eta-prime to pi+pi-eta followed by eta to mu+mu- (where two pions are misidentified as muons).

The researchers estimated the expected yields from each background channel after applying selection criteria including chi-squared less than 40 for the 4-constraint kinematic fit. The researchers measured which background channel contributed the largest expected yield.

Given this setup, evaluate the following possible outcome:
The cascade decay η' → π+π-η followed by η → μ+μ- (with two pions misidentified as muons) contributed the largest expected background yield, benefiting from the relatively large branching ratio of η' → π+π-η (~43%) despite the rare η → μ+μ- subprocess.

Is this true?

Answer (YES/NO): NO